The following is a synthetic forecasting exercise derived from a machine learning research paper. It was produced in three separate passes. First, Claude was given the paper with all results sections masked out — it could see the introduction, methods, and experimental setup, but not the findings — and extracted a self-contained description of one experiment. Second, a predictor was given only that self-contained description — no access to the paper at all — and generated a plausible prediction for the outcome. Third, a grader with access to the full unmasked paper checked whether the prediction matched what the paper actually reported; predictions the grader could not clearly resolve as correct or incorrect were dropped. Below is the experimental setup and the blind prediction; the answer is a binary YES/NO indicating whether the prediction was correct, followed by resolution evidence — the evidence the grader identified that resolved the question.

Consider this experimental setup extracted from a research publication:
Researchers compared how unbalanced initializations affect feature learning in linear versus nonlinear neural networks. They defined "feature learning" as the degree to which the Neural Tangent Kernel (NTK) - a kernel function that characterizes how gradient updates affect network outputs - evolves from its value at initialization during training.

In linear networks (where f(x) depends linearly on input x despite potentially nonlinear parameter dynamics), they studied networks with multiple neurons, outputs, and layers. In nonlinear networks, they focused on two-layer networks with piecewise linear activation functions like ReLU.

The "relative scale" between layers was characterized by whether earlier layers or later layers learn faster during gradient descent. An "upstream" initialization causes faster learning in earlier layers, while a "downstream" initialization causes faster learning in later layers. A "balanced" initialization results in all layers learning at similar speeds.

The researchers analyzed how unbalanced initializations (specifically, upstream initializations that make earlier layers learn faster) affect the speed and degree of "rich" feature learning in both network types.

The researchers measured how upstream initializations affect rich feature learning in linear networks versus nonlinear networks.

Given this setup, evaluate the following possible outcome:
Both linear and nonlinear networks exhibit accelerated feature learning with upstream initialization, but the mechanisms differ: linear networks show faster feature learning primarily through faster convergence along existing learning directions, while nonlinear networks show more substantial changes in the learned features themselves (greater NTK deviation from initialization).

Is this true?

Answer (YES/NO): NO